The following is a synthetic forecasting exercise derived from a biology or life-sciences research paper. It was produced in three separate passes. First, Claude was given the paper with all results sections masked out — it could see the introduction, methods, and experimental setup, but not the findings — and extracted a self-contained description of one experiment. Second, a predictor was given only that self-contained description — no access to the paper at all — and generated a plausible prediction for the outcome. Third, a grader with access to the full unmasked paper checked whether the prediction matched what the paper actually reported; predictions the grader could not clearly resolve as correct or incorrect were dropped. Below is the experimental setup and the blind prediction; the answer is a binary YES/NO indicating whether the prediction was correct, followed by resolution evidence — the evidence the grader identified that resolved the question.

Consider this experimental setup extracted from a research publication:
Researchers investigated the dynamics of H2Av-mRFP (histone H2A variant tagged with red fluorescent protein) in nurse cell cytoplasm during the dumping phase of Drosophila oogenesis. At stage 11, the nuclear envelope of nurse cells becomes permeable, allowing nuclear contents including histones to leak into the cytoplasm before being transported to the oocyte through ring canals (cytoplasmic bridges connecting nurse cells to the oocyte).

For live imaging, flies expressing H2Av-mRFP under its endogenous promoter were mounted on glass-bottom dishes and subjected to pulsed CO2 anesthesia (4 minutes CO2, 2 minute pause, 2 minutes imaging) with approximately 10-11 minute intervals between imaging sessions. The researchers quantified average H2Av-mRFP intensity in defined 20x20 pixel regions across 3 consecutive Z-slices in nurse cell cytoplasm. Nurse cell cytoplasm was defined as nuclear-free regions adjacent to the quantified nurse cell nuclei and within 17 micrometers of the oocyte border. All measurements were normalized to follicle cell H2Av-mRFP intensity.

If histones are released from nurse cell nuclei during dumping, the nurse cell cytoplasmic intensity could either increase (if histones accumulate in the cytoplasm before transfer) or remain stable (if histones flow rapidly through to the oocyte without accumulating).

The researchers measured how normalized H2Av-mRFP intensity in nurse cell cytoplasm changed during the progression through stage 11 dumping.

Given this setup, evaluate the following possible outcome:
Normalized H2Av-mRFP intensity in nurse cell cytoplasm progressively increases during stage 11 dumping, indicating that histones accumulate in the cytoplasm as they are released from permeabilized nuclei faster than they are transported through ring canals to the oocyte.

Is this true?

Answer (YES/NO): NO